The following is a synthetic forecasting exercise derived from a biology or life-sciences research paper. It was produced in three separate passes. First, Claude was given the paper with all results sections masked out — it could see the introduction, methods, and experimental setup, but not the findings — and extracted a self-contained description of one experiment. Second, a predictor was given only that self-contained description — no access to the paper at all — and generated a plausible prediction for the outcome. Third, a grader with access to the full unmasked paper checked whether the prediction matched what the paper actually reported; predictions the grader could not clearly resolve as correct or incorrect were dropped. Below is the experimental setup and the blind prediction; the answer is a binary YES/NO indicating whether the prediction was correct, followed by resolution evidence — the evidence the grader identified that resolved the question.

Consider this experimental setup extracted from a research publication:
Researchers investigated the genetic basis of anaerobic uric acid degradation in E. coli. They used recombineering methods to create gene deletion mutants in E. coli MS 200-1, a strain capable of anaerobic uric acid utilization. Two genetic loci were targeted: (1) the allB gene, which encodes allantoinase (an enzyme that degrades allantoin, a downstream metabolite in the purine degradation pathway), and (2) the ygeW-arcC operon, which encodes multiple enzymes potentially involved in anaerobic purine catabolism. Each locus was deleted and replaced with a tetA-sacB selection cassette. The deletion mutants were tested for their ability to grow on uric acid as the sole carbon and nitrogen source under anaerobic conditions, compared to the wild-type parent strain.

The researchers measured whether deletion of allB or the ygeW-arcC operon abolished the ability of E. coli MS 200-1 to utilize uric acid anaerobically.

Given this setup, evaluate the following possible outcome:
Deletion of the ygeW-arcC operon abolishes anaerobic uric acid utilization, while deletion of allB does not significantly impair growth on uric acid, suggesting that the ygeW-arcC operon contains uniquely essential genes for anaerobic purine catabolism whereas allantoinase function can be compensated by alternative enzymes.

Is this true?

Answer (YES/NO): NO